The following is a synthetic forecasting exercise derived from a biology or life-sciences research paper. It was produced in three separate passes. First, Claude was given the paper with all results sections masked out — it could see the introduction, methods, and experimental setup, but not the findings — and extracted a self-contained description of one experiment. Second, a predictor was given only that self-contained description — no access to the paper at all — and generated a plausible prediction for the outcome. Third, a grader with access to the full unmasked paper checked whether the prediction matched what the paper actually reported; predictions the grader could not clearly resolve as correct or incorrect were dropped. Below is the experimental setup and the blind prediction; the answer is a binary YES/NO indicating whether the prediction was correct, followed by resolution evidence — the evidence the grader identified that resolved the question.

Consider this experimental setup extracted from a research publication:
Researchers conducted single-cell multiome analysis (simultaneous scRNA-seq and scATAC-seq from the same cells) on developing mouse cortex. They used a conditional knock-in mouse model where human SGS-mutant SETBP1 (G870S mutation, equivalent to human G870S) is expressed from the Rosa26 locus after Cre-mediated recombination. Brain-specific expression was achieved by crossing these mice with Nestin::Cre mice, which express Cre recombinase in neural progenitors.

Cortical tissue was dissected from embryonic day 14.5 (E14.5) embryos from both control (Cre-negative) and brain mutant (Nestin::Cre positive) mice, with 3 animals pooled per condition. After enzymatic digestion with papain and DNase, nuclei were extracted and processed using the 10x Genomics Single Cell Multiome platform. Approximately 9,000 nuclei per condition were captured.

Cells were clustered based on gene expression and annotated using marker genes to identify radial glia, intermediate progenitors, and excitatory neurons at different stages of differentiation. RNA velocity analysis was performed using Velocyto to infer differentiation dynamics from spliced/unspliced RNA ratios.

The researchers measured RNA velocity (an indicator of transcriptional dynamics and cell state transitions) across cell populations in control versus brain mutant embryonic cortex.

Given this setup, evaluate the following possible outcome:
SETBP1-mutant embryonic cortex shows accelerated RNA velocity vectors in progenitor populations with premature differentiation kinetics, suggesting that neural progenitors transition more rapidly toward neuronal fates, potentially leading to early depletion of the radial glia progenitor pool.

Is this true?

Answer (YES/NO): NO